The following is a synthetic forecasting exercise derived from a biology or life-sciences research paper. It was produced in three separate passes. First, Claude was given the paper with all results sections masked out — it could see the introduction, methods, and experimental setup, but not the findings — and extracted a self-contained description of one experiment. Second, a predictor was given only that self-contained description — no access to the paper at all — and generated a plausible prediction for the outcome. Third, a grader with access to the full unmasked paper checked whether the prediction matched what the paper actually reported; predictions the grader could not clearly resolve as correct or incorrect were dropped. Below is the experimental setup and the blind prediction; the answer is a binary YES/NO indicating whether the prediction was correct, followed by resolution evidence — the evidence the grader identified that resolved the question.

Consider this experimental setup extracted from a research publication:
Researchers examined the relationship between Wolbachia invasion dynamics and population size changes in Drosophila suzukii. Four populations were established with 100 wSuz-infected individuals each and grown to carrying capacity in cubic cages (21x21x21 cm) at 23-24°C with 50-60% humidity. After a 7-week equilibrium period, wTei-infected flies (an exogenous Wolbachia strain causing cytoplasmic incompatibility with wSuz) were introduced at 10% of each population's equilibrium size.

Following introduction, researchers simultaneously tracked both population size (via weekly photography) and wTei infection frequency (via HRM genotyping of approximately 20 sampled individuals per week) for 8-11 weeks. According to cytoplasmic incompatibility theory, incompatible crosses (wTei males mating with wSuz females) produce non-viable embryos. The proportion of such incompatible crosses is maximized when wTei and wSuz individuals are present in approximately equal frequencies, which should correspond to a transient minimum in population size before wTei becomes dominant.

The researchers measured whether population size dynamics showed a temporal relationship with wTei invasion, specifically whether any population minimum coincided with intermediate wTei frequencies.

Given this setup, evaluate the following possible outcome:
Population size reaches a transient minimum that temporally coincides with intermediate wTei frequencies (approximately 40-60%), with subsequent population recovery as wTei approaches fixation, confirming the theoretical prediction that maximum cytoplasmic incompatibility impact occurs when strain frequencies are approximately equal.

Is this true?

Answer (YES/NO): NO